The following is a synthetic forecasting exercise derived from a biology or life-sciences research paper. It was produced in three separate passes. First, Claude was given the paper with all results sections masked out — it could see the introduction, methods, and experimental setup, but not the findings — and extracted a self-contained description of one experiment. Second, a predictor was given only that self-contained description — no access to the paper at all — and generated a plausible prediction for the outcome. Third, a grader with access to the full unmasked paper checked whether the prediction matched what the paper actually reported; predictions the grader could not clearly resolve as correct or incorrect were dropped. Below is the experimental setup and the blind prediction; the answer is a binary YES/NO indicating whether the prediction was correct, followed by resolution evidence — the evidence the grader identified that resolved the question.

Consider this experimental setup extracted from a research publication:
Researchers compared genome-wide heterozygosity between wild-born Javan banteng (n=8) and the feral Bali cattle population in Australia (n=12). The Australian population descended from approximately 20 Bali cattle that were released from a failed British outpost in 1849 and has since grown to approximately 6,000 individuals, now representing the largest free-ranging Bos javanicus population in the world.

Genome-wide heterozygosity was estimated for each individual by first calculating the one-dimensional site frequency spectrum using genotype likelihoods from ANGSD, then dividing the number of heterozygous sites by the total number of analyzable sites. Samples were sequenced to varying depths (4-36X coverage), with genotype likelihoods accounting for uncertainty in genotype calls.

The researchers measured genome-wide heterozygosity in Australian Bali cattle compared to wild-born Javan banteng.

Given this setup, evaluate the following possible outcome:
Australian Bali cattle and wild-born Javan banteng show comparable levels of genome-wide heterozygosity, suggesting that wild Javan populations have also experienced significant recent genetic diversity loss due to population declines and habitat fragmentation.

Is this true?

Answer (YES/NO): NO